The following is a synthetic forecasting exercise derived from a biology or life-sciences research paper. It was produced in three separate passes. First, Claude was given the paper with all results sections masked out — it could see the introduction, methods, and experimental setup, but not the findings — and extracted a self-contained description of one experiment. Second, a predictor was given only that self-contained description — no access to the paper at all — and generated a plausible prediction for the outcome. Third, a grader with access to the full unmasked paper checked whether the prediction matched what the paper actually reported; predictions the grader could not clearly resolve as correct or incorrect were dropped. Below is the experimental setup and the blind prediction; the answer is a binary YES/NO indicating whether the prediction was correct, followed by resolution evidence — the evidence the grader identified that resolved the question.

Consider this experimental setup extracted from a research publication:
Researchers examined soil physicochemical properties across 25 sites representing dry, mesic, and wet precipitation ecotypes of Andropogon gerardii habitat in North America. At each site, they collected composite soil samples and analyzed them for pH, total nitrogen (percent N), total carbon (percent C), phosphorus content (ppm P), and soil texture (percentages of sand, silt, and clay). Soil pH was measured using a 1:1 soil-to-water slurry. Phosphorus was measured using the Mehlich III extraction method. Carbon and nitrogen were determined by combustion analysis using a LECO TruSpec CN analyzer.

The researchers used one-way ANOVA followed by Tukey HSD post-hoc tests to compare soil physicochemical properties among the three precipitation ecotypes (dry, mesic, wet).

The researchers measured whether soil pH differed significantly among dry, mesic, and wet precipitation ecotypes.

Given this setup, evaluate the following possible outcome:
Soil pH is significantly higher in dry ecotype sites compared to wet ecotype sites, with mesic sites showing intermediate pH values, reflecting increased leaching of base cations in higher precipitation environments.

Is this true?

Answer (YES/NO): NO